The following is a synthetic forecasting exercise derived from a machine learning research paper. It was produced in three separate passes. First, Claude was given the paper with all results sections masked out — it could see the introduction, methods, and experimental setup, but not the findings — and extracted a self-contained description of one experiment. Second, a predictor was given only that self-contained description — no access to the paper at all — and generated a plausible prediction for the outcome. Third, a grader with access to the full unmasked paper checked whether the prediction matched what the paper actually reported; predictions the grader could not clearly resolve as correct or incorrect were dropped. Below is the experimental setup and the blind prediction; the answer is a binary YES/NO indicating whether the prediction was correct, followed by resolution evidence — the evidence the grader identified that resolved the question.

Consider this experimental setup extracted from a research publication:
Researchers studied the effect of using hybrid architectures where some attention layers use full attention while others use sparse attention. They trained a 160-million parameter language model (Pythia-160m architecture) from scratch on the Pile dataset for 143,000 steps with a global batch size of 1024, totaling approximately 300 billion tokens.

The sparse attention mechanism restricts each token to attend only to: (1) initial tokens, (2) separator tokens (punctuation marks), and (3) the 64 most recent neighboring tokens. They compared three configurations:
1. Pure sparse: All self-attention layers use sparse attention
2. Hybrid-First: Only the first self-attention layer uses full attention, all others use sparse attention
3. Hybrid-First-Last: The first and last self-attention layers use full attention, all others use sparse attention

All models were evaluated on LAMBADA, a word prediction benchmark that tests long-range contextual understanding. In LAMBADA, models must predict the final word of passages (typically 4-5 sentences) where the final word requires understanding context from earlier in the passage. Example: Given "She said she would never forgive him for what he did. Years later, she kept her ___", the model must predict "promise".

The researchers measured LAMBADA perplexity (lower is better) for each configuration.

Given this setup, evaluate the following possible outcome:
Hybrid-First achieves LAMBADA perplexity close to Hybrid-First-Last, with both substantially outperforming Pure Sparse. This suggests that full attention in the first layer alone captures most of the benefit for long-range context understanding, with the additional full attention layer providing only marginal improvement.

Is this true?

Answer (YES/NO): NO